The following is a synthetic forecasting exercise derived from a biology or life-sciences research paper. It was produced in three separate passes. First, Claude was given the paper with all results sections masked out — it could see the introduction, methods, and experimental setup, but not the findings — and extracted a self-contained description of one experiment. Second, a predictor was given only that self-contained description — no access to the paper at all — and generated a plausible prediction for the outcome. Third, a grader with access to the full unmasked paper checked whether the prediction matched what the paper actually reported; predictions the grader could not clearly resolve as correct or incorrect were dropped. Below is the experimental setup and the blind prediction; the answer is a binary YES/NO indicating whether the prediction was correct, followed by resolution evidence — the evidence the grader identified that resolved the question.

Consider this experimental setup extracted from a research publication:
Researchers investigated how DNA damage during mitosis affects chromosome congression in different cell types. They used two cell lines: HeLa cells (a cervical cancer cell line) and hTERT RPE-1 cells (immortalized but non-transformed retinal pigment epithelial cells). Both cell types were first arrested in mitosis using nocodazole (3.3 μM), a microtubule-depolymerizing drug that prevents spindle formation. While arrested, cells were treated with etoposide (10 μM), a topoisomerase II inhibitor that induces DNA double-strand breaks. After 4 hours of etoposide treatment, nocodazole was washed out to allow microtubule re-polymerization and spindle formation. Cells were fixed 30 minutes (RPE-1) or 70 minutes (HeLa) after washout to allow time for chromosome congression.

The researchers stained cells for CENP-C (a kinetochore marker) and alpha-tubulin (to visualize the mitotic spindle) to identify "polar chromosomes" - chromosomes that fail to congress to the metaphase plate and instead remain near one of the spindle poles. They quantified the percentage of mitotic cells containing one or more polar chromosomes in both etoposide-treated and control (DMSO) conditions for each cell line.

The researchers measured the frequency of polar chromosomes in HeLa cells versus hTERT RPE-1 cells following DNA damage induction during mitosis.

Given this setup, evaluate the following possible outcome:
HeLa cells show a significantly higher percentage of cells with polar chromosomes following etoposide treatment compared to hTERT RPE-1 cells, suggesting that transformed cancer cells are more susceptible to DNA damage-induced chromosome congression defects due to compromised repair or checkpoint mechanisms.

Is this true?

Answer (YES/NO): YES